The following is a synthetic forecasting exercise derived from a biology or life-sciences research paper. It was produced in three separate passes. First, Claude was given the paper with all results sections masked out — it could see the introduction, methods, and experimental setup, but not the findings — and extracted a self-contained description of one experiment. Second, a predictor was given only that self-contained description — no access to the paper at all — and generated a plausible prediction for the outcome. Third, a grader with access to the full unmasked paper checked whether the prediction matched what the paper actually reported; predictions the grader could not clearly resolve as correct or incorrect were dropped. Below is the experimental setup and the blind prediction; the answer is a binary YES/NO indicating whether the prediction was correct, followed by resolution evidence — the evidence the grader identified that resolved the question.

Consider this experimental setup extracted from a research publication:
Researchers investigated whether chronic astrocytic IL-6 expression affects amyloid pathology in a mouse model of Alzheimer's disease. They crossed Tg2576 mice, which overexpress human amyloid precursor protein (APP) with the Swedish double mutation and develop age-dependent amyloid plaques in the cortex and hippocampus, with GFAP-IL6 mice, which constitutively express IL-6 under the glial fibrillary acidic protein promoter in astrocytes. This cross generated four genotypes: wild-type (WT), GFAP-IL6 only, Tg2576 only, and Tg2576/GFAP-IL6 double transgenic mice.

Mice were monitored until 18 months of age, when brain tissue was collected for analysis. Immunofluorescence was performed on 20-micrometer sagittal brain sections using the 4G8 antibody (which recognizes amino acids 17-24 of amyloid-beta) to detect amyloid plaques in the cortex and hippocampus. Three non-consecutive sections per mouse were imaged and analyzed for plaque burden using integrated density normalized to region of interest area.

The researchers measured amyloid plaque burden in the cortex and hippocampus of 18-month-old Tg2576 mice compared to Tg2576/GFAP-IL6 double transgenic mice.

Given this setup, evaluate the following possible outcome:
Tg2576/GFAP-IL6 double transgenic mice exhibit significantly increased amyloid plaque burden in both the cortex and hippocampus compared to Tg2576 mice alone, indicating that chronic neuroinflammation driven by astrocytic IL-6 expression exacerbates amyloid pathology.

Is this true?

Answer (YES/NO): NO